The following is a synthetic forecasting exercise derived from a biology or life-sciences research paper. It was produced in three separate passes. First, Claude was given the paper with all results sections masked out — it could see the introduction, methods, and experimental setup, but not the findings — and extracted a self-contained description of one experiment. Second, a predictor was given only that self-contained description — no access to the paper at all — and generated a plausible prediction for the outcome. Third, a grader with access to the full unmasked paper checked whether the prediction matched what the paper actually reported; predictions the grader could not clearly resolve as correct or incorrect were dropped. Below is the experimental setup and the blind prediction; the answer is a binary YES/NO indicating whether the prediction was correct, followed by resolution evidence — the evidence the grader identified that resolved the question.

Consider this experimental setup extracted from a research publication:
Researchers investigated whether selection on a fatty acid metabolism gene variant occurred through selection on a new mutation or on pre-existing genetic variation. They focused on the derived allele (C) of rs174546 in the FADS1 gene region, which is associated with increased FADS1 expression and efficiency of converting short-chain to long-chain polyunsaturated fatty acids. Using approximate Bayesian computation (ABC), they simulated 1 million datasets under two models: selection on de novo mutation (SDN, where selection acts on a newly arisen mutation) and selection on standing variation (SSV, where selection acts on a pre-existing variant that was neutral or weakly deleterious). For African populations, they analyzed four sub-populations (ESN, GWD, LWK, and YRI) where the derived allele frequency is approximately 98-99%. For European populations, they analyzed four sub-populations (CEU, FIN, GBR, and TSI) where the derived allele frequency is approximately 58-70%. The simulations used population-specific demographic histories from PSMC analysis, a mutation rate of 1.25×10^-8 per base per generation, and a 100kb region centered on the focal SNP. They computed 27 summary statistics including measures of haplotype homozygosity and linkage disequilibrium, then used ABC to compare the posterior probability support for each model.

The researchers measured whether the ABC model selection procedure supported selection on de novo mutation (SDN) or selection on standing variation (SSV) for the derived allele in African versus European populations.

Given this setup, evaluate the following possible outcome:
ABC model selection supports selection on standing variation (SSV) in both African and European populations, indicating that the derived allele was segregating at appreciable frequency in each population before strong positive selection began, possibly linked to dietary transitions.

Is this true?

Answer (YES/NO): NO